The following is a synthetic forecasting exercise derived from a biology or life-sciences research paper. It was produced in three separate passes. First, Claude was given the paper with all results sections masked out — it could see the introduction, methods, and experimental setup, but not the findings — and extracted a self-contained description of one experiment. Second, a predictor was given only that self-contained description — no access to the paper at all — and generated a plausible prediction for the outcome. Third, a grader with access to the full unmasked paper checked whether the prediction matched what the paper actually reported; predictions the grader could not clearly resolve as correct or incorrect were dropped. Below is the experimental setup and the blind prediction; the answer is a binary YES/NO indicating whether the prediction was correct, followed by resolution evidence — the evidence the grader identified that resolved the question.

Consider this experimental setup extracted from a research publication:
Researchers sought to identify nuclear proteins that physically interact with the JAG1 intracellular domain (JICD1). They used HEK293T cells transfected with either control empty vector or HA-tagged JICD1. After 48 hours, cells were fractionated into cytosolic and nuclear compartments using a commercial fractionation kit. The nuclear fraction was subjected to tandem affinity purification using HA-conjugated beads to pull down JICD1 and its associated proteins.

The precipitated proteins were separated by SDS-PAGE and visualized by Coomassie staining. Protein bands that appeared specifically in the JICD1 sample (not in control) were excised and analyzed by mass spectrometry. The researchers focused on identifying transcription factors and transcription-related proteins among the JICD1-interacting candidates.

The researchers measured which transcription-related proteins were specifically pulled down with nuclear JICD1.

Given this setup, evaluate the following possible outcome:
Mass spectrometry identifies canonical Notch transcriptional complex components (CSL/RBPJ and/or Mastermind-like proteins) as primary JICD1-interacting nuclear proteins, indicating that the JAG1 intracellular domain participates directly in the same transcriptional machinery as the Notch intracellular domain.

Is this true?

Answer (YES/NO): NO